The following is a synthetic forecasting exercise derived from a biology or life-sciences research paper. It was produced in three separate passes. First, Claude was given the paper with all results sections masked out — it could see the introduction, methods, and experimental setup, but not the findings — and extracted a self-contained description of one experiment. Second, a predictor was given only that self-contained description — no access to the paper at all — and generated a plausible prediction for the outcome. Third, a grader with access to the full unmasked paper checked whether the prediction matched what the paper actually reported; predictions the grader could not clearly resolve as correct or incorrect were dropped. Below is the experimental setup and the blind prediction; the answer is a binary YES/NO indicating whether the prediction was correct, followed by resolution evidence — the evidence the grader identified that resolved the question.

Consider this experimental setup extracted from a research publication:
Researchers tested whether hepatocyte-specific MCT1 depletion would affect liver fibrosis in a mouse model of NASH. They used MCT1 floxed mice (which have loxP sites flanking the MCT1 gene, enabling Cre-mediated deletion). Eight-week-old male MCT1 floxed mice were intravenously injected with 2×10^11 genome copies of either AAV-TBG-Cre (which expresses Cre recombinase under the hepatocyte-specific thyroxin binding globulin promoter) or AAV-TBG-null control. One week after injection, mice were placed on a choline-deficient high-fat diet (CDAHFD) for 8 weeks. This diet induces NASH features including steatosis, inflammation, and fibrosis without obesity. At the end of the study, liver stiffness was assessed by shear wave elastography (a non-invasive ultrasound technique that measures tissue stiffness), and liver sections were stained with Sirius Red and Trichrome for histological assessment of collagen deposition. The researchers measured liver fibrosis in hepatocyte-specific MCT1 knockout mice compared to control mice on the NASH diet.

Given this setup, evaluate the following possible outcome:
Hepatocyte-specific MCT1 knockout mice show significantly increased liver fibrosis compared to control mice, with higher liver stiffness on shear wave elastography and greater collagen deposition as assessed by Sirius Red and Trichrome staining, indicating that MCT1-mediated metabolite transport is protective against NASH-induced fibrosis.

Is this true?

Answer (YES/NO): YES